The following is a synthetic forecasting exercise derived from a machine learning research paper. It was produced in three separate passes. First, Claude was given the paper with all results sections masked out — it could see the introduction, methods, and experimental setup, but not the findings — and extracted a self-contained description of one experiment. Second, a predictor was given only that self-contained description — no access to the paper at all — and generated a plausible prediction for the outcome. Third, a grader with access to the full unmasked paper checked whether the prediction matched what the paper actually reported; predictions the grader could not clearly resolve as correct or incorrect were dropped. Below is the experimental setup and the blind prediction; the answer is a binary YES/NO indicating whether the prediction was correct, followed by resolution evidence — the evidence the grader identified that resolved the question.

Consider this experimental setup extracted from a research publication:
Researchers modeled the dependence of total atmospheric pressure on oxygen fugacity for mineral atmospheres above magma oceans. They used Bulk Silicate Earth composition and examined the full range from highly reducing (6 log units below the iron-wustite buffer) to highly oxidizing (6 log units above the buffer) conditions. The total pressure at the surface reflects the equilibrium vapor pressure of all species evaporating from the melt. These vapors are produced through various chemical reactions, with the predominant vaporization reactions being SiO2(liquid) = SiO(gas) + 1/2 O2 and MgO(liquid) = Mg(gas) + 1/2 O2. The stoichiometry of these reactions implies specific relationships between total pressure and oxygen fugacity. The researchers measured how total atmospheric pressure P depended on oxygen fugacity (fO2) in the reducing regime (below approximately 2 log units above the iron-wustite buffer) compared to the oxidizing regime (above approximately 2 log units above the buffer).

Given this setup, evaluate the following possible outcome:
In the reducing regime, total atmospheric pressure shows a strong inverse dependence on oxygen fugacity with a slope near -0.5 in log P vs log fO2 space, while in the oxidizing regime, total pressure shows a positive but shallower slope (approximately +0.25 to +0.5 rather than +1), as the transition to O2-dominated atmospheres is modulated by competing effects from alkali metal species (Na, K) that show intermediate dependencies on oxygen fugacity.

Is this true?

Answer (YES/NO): NO